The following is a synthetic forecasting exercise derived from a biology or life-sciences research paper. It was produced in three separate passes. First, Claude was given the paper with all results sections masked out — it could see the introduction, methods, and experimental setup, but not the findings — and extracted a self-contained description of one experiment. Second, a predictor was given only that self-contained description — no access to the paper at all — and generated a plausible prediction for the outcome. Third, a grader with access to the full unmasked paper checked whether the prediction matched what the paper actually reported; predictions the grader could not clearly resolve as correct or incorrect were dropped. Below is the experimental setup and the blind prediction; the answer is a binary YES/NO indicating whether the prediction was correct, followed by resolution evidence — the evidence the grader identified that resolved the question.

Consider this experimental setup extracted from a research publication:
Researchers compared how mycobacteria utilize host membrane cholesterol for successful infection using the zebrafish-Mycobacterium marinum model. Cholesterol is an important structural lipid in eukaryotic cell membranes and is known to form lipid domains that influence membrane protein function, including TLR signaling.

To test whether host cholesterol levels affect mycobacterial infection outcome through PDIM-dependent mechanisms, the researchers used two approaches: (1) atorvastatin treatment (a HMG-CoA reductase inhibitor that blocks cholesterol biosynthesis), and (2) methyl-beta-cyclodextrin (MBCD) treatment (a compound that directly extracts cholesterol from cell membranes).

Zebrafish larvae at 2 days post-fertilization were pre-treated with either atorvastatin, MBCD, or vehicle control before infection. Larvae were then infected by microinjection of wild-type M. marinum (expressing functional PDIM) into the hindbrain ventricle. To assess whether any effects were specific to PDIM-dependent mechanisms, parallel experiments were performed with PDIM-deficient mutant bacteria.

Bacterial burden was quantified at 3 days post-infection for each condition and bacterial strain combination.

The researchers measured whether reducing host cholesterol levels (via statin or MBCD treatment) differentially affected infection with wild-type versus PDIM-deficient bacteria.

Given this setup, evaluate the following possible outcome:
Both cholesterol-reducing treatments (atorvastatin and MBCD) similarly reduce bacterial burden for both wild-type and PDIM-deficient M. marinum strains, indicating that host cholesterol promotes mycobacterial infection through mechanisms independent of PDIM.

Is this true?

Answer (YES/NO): NO